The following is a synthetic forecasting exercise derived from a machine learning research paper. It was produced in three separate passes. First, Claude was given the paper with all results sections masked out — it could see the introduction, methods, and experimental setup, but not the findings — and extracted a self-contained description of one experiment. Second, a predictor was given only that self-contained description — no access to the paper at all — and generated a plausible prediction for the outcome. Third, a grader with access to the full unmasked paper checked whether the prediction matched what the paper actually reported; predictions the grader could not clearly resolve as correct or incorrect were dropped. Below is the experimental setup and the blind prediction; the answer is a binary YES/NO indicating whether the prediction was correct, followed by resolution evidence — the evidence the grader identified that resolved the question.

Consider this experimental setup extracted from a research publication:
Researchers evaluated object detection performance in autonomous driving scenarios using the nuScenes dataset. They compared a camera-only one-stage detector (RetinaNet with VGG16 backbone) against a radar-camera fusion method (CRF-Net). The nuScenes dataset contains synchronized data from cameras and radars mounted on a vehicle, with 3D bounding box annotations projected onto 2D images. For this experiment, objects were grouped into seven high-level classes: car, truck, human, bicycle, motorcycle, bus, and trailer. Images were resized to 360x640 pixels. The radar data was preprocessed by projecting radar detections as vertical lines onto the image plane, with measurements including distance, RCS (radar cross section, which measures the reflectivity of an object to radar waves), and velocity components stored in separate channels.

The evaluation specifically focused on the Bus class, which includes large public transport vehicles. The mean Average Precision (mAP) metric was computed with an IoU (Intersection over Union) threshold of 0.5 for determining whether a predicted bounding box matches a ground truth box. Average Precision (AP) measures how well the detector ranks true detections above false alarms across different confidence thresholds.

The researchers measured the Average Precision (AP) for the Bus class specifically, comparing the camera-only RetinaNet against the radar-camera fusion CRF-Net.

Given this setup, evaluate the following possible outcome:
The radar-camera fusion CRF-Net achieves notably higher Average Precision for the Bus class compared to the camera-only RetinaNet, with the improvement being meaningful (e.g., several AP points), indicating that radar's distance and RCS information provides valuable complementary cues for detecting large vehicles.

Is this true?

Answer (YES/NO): NO